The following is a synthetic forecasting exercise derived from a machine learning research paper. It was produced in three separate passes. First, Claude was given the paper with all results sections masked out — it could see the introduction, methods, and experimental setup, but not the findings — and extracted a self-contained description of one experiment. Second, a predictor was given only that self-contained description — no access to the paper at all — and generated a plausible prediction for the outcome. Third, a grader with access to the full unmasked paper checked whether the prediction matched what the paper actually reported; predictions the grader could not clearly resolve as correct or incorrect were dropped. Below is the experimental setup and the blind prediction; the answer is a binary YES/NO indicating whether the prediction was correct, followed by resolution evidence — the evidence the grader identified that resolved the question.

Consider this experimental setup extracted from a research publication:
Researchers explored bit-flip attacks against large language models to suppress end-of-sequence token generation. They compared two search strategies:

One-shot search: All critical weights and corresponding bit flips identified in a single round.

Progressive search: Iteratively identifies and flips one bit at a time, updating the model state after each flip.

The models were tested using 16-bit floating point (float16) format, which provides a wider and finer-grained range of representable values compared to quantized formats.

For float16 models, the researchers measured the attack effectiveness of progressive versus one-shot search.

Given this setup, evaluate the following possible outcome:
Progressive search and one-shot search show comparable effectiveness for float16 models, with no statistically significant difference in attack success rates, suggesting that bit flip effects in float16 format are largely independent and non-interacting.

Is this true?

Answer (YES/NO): NO